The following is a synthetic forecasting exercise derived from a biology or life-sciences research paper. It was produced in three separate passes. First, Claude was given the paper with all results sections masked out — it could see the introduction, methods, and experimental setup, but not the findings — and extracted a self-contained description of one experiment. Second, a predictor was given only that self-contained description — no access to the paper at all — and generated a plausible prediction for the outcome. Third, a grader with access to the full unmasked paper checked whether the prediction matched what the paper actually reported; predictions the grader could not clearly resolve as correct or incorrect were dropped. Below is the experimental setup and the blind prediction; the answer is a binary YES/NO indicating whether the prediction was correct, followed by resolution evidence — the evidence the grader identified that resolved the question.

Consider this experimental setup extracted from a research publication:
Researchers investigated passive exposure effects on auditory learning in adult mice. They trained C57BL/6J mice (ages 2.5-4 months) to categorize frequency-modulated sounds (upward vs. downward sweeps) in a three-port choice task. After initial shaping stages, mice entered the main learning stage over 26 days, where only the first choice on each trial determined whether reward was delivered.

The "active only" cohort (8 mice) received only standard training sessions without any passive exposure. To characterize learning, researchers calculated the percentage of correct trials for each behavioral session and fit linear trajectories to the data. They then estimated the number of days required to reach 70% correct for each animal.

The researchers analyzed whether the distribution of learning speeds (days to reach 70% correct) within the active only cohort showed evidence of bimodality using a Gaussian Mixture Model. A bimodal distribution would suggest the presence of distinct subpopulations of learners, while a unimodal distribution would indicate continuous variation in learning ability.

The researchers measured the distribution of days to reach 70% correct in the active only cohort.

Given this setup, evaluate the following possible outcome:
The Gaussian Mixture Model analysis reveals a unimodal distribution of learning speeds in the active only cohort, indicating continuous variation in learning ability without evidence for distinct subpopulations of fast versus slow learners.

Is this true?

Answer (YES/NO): YES